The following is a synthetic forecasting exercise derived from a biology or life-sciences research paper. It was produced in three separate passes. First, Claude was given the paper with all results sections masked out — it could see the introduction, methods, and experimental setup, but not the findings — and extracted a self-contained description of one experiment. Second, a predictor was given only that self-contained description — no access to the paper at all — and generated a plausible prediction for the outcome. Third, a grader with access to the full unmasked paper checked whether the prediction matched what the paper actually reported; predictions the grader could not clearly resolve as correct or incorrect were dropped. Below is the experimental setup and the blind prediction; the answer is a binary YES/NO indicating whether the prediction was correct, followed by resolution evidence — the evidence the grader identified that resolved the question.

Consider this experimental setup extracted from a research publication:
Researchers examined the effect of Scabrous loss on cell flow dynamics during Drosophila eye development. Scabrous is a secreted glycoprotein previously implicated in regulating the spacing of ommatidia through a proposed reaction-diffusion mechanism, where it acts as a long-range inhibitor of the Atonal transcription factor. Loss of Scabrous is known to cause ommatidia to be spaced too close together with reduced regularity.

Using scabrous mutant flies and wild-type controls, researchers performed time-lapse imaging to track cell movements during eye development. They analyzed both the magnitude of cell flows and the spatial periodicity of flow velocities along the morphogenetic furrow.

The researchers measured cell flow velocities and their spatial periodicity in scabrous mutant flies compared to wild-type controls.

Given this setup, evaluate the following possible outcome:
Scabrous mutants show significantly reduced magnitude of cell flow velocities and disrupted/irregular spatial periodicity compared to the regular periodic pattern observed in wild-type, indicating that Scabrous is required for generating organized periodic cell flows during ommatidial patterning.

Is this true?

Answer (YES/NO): YES